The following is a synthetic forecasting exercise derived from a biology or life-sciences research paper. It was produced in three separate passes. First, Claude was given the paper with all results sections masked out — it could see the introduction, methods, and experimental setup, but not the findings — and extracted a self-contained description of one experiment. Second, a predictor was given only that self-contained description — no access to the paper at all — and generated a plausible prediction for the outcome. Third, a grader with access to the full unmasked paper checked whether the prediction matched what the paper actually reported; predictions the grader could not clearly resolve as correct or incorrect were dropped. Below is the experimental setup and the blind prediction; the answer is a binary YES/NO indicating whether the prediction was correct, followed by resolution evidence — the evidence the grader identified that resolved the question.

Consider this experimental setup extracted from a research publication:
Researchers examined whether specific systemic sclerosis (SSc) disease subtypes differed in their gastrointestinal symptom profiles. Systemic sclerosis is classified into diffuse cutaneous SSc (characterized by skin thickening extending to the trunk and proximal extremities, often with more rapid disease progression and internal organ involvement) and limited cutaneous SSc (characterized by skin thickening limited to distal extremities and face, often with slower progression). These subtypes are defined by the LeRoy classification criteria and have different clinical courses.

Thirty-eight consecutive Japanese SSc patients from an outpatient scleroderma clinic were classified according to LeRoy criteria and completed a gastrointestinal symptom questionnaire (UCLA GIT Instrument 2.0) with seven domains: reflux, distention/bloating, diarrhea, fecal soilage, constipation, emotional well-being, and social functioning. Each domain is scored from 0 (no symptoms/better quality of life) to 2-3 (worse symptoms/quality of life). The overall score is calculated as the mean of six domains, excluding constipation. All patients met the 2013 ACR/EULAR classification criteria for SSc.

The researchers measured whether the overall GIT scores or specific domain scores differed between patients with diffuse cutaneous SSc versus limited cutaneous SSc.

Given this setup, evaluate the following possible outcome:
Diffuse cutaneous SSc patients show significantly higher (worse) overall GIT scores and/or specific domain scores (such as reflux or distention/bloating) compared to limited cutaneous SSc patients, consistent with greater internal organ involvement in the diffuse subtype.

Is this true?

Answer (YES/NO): NO